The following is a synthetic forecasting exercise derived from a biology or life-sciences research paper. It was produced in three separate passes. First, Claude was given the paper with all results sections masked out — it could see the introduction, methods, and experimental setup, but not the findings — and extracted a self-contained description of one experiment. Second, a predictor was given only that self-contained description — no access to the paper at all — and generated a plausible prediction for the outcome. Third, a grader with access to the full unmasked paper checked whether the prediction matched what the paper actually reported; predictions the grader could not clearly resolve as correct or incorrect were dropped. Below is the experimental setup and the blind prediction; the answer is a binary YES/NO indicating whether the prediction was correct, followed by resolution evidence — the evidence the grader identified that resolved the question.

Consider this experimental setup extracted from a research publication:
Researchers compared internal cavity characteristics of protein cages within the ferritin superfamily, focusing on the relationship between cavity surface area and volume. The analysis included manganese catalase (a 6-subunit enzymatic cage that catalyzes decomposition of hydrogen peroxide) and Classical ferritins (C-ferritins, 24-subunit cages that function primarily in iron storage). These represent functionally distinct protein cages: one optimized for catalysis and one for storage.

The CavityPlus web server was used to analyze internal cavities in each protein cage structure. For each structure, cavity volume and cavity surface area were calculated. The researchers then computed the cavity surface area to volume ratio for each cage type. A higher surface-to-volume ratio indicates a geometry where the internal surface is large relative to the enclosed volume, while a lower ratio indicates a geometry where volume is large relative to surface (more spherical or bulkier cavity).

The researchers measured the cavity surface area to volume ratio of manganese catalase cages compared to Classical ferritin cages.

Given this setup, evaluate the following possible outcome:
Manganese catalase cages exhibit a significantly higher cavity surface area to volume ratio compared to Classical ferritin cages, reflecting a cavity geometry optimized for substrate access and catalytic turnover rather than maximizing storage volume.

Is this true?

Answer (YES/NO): YES